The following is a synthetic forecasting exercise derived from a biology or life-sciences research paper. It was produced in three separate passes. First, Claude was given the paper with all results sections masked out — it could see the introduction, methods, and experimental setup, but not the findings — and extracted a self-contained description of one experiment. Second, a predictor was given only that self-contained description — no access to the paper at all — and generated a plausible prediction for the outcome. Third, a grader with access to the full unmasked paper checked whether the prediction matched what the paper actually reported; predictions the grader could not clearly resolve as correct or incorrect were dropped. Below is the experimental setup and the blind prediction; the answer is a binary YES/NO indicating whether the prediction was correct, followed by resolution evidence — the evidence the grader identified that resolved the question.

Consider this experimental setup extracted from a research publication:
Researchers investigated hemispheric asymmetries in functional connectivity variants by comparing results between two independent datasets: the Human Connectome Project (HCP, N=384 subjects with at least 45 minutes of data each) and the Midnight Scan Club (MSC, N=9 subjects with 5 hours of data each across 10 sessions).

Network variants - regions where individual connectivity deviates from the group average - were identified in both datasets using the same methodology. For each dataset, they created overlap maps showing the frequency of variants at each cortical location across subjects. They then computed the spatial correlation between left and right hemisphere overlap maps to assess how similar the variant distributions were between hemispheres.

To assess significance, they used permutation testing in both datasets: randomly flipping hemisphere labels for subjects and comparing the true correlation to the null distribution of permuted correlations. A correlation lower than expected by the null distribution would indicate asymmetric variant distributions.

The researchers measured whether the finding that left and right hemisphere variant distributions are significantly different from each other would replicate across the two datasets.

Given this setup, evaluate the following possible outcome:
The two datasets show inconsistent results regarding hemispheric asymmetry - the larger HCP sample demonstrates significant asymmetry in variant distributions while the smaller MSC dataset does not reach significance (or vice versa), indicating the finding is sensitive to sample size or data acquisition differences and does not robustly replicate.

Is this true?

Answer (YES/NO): NO